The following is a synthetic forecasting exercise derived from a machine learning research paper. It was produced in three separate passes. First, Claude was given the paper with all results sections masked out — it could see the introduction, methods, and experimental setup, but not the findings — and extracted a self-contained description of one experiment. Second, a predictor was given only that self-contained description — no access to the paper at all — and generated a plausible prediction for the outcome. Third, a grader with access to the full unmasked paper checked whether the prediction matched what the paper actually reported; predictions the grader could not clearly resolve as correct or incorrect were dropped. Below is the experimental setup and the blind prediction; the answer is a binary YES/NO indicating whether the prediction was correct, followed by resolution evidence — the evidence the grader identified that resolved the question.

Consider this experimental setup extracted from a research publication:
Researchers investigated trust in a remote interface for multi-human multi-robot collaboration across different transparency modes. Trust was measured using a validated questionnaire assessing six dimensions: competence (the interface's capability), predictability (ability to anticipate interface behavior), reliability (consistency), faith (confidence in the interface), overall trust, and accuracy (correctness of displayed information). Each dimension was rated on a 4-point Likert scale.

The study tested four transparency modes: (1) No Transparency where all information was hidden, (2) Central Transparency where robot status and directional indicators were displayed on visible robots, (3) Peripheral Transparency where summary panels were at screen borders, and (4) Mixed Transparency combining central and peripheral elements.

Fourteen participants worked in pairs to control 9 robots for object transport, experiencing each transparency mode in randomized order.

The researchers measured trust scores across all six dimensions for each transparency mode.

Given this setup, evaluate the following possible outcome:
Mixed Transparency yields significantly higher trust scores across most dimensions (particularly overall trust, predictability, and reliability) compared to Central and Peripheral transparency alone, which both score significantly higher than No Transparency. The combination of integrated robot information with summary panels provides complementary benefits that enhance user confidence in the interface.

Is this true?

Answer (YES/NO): NO